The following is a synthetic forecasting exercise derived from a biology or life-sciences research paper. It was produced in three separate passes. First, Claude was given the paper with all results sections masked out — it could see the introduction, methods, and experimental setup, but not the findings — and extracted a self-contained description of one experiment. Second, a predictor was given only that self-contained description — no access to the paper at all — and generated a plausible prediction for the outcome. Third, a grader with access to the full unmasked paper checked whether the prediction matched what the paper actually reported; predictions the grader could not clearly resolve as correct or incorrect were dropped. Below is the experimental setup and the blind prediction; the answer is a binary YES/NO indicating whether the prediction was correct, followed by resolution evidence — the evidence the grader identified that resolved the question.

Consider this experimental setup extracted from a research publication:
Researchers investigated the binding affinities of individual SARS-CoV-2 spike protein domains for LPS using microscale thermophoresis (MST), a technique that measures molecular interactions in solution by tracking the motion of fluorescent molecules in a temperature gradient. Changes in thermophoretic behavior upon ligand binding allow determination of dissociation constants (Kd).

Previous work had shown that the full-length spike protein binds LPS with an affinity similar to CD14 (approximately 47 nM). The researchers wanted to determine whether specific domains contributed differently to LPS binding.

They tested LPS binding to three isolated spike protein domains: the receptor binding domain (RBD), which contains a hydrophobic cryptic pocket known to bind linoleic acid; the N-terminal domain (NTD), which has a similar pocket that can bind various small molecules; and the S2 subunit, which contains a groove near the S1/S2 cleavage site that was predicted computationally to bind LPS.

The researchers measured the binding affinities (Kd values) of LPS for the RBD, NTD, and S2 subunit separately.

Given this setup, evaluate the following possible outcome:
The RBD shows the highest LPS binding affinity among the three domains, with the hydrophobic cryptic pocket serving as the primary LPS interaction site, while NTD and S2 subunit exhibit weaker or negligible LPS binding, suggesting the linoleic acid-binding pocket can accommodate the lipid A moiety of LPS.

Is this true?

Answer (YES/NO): NO